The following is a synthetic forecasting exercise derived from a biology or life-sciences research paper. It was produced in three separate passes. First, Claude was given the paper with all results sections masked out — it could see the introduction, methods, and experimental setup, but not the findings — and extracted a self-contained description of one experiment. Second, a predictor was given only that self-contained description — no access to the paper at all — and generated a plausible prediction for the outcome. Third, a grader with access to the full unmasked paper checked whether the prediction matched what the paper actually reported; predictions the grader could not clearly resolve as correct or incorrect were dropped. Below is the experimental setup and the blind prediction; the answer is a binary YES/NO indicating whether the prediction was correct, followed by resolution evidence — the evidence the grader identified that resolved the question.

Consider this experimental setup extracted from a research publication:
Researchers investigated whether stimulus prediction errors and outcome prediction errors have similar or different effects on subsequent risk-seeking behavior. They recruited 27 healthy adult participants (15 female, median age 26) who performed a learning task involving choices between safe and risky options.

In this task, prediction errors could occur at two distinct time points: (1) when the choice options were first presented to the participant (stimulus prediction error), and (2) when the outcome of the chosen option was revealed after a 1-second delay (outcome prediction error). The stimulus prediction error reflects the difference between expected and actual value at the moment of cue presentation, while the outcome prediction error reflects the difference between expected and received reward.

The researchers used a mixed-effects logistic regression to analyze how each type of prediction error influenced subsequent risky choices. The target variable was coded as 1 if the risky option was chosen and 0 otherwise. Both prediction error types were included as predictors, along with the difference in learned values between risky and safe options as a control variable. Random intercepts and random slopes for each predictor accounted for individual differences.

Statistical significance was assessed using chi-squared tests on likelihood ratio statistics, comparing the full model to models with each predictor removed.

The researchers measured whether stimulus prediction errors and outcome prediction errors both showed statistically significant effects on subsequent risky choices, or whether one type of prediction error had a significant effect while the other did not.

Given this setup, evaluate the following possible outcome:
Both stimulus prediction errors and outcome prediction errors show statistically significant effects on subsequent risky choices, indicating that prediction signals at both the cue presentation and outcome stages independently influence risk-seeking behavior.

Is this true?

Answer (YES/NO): NO